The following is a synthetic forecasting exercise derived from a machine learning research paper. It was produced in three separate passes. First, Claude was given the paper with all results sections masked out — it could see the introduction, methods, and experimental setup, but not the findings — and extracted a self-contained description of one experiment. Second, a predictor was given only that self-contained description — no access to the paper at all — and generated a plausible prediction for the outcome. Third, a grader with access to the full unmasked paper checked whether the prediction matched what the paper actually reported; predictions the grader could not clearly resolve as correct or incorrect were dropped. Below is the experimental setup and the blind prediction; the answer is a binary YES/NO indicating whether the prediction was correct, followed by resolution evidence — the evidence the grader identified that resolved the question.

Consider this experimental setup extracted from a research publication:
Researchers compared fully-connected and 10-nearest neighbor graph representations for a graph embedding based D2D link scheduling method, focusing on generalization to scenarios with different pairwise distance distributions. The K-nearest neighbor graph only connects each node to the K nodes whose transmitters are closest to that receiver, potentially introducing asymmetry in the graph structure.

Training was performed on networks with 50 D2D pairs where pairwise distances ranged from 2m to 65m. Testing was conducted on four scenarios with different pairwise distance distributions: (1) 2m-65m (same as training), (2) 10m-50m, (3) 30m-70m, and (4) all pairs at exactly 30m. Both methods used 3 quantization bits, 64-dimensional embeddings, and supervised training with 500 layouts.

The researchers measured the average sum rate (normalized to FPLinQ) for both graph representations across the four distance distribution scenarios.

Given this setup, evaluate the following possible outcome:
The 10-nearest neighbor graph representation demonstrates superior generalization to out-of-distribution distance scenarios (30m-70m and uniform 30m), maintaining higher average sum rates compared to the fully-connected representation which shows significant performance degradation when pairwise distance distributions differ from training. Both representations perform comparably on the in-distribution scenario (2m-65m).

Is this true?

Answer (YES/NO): YES